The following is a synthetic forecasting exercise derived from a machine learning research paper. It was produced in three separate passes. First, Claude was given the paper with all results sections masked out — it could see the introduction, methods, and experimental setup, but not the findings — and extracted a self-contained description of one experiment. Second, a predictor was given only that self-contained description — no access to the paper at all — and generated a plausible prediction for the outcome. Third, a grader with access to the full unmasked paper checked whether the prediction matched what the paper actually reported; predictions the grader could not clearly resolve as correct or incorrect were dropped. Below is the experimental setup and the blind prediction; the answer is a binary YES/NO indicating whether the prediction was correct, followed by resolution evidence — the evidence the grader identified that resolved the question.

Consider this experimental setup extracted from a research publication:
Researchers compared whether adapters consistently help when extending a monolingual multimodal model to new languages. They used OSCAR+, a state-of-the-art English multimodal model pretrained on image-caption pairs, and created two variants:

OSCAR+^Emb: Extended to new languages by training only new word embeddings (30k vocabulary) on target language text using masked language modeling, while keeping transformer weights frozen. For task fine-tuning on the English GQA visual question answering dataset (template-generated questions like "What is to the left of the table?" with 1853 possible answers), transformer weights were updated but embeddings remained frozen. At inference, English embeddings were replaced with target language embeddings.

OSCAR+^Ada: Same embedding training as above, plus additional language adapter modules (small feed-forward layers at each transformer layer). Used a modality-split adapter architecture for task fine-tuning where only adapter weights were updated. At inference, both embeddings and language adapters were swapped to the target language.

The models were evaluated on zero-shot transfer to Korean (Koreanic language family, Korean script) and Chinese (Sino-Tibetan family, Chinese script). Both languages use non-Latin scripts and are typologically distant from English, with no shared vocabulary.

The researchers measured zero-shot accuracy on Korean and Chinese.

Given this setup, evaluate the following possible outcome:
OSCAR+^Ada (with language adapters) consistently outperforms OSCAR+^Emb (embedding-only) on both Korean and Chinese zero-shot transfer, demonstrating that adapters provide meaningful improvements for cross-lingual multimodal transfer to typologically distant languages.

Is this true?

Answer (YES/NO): NO